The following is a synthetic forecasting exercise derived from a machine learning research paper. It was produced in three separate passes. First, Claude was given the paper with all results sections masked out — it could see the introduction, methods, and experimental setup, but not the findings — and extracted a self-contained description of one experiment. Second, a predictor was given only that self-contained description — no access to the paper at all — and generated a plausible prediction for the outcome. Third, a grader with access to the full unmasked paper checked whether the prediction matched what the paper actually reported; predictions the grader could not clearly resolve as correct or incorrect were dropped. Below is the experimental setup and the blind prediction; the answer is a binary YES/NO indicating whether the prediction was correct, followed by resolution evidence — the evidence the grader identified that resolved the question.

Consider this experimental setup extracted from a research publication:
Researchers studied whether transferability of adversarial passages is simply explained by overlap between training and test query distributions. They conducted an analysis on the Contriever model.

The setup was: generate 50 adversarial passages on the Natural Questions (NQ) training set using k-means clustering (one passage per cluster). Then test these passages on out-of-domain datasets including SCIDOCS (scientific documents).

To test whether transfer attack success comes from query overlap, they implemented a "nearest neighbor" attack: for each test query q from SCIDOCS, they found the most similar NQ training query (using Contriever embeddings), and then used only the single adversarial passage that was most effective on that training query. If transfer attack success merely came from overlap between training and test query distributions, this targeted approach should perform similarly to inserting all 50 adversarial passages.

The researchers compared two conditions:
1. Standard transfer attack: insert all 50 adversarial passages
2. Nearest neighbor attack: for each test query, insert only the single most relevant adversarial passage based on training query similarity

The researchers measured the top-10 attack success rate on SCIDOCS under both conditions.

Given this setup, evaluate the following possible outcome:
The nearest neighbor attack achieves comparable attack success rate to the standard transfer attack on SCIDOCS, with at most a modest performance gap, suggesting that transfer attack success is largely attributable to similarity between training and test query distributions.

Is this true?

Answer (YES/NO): NO